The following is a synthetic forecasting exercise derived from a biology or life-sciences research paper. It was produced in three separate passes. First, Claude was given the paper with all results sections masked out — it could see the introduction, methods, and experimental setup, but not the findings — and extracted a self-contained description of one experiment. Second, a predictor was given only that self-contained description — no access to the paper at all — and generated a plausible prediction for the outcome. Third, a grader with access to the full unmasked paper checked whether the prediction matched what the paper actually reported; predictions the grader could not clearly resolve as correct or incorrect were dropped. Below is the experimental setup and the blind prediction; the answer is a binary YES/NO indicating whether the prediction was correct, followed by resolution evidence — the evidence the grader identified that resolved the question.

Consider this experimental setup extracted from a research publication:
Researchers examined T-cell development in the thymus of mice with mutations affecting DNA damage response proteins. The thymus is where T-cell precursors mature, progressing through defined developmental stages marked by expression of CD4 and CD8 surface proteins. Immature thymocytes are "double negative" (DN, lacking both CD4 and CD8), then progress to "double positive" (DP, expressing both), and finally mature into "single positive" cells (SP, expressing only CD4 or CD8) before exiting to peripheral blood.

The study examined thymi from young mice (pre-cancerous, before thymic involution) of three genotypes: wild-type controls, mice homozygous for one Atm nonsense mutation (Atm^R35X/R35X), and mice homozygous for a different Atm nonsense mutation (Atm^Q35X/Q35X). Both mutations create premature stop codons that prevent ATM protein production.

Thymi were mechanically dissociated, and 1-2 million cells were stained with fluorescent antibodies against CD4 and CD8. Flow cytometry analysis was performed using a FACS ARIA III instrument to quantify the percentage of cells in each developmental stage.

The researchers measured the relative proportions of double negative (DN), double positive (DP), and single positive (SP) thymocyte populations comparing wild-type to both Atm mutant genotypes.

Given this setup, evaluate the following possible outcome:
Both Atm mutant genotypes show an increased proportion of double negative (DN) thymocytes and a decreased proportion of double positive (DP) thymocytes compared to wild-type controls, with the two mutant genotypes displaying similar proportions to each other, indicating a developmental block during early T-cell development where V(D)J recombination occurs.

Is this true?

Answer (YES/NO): NO